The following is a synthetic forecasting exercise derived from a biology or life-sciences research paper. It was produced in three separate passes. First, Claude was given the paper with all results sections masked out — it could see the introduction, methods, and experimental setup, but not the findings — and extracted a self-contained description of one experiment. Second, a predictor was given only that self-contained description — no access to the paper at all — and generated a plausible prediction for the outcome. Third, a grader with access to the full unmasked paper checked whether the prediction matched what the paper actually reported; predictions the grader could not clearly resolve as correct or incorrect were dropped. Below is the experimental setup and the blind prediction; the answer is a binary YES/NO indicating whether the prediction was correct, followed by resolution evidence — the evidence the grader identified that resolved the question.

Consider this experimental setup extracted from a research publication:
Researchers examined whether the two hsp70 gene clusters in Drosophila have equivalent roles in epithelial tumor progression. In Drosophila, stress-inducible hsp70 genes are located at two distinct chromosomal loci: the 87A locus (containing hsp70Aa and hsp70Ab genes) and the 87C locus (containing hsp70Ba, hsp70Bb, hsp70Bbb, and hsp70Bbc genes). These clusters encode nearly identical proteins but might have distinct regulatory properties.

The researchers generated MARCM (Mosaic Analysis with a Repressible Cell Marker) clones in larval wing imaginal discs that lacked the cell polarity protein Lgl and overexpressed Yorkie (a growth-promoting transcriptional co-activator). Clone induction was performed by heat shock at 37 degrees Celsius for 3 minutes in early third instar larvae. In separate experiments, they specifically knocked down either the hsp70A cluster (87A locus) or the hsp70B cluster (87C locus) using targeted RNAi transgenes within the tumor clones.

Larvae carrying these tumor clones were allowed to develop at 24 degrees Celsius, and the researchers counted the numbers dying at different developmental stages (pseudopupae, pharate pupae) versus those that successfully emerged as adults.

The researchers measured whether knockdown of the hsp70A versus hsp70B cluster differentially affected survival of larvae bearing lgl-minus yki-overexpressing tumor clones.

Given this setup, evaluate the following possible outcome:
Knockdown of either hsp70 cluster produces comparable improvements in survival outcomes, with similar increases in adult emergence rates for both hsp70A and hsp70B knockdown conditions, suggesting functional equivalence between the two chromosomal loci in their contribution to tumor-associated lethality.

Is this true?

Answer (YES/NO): NO